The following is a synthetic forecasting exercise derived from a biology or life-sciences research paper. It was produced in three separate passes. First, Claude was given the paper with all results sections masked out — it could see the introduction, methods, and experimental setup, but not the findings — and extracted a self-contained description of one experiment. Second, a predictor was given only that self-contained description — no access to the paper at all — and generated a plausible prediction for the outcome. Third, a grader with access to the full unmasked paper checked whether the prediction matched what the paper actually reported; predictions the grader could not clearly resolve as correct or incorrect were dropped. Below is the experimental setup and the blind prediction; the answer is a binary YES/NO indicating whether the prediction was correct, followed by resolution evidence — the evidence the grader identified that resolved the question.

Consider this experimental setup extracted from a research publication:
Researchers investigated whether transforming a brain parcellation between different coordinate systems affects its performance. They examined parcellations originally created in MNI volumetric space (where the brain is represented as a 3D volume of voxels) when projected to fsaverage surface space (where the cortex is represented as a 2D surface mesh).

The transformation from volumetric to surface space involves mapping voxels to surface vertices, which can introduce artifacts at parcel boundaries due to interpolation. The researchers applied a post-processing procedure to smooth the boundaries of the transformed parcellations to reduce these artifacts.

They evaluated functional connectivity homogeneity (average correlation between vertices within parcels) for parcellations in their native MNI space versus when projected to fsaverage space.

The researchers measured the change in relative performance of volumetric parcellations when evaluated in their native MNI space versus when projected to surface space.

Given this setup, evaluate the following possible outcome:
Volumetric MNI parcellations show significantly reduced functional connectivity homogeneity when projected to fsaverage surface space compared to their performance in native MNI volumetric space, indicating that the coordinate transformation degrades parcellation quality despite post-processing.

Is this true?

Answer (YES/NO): YES